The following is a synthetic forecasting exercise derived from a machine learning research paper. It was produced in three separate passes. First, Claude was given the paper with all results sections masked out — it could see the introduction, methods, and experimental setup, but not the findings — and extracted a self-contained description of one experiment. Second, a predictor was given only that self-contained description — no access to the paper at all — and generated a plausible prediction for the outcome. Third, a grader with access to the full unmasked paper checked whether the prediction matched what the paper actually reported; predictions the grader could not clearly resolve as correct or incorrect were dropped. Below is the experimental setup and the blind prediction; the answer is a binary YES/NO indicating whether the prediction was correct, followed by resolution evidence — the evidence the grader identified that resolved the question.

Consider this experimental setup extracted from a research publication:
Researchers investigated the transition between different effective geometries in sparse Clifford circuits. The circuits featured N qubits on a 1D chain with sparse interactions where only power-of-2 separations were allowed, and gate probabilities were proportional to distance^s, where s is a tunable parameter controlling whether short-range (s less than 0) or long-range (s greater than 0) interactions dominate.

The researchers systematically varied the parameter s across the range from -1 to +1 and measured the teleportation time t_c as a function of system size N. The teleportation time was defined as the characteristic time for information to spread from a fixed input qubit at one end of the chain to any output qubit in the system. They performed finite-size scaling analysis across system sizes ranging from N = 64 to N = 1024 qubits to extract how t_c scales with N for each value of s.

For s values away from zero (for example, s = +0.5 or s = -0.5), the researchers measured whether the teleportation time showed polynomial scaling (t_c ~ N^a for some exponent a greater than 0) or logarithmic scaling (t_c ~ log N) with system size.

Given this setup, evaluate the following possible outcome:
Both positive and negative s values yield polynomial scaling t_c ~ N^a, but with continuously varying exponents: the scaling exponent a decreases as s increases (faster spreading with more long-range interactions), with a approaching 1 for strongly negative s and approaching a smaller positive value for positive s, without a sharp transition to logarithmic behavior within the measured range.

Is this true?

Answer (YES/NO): NO